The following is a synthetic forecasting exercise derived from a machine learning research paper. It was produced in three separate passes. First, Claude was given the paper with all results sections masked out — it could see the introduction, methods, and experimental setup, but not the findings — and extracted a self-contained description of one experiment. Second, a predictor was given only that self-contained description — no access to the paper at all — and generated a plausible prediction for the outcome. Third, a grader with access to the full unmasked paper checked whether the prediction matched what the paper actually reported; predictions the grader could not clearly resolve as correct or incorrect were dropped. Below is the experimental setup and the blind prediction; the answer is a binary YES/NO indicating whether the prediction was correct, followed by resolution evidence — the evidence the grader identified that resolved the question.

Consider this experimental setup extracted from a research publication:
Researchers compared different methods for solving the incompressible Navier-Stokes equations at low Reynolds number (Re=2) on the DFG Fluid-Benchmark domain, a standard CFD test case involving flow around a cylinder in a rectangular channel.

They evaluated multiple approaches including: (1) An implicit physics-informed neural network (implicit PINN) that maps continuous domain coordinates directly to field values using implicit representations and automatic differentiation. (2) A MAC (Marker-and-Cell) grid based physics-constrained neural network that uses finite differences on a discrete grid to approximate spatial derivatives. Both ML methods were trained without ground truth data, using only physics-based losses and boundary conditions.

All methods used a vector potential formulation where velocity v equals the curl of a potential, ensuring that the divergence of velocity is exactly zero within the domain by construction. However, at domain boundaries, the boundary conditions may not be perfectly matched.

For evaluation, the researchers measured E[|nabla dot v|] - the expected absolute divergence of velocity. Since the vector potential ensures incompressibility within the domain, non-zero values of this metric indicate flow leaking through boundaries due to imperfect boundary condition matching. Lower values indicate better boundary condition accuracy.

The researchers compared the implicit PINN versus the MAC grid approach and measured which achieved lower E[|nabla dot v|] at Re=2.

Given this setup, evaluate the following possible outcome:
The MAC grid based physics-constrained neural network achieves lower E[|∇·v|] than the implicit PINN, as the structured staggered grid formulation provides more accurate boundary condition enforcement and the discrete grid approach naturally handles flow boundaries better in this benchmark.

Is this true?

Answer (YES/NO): YES